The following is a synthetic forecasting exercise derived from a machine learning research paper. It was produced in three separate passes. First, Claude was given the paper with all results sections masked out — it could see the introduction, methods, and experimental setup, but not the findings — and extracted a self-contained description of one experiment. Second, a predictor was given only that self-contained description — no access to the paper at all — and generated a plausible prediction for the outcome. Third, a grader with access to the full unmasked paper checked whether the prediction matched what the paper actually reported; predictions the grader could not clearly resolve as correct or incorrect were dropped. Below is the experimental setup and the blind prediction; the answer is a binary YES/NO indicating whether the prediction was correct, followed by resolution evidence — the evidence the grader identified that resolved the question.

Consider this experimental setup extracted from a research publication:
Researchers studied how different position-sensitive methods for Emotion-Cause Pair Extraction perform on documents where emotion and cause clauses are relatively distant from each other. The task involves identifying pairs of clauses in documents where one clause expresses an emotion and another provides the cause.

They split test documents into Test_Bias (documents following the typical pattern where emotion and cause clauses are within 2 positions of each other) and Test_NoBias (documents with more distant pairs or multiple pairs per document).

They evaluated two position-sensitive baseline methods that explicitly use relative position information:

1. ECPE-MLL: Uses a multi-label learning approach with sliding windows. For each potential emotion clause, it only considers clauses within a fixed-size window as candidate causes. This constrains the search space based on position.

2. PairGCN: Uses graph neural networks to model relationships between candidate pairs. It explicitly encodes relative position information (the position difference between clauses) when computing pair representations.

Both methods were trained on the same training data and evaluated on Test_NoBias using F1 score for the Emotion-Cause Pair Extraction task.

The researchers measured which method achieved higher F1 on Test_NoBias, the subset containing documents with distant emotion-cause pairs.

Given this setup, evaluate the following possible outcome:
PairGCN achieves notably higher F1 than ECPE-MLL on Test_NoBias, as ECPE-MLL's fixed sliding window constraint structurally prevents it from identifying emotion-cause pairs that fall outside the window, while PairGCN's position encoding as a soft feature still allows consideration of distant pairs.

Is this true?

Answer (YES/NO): NO